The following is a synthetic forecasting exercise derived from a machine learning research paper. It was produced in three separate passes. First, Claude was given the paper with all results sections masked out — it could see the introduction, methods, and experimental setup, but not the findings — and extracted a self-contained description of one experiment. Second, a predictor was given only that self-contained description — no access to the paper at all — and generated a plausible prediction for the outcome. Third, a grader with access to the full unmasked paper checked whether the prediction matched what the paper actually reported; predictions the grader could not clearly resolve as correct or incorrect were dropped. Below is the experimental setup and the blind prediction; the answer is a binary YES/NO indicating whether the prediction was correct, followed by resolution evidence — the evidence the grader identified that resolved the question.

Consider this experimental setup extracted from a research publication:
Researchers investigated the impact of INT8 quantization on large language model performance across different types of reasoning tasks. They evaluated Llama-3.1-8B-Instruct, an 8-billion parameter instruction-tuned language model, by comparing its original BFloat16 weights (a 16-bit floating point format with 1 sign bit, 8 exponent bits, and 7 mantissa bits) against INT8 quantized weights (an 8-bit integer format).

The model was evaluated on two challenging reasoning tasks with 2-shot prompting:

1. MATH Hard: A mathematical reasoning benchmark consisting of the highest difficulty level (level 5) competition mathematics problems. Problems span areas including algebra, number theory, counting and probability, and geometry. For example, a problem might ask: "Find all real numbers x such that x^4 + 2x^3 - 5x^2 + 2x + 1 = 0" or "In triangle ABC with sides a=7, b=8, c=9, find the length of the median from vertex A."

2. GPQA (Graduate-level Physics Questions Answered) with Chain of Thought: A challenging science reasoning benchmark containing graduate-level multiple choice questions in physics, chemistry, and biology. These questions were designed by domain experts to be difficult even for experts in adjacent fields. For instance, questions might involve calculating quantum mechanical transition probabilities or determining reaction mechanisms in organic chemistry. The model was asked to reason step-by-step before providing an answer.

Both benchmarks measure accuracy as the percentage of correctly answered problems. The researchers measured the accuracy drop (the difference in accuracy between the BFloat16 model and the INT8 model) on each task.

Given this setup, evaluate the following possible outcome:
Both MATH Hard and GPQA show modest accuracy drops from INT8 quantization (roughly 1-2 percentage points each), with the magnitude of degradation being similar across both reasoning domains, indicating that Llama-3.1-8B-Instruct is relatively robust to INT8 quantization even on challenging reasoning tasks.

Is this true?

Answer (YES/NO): NO